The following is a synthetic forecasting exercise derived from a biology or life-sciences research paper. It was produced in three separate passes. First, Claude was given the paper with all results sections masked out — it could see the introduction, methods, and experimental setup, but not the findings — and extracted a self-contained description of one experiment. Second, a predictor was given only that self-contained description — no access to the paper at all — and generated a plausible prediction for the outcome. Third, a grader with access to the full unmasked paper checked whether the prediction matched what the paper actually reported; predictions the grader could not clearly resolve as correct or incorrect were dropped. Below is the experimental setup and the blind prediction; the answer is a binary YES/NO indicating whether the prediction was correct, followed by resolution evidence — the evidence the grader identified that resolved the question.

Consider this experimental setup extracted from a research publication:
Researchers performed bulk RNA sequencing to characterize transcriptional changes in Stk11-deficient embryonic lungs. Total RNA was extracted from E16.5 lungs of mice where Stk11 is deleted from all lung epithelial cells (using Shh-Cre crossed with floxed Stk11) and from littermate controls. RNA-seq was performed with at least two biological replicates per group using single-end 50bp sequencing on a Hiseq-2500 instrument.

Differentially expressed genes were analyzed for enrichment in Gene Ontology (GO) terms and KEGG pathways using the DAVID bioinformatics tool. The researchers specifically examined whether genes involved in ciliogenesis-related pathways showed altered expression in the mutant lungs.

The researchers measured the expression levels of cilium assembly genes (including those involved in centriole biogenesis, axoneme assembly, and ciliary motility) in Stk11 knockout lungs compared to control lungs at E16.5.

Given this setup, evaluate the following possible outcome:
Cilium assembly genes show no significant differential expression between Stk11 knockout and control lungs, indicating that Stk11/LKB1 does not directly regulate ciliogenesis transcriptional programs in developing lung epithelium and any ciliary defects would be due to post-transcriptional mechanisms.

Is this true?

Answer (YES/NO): NO